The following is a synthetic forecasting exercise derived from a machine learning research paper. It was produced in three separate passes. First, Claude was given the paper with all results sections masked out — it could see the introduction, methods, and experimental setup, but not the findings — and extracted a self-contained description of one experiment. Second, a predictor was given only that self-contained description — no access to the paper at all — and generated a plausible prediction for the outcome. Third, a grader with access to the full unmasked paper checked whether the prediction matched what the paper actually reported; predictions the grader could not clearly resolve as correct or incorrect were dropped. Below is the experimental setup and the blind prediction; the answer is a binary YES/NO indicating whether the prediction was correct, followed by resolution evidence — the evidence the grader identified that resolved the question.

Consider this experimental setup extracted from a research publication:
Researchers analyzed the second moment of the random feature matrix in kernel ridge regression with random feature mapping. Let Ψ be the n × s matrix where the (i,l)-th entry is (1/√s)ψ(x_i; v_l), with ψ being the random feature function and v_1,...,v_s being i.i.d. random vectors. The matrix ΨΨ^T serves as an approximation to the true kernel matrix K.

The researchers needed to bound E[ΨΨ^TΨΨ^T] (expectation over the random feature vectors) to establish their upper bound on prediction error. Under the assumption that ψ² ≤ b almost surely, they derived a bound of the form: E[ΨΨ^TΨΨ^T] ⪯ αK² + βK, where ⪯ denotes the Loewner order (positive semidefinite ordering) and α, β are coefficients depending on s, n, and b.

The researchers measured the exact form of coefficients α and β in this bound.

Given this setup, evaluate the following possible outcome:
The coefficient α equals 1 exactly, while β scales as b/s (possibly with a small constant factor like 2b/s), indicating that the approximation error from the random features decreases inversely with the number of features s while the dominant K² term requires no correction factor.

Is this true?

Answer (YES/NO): NO